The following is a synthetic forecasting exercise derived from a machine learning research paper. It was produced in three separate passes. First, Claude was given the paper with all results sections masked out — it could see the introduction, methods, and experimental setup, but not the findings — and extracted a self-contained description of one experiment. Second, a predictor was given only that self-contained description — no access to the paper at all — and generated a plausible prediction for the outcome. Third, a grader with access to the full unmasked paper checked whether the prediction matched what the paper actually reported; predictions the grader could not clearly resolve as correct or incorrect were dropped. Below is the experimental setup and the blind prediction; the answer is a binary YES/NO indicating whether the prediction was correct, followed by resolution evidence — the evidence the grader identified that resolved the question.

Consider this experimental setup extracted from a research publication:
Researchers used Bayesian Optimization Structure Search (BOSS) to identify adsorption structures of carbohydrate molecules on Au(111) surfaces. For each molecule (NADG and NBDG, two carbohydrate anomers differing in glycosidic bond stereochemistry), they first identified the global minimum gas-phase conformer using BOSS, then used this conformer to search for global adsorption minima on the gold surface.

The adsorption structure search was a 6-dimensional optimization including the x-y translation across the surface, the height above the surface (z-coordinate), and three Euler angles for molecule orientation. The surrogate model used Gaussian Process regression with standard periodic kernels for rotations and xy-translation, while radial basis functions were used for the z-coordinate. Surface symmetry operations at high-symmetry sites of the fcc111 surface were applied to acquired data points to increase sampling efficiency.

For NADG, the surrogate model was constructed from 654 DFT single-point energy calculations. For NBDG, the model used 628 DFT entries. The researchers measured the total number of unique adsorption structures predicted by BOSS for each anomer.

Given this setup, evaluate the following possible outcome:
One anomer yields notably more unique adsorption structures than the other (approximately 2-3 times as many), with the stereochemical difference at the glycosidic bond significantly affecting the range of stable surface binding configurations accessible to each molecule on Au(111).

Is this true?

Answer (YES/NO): NO